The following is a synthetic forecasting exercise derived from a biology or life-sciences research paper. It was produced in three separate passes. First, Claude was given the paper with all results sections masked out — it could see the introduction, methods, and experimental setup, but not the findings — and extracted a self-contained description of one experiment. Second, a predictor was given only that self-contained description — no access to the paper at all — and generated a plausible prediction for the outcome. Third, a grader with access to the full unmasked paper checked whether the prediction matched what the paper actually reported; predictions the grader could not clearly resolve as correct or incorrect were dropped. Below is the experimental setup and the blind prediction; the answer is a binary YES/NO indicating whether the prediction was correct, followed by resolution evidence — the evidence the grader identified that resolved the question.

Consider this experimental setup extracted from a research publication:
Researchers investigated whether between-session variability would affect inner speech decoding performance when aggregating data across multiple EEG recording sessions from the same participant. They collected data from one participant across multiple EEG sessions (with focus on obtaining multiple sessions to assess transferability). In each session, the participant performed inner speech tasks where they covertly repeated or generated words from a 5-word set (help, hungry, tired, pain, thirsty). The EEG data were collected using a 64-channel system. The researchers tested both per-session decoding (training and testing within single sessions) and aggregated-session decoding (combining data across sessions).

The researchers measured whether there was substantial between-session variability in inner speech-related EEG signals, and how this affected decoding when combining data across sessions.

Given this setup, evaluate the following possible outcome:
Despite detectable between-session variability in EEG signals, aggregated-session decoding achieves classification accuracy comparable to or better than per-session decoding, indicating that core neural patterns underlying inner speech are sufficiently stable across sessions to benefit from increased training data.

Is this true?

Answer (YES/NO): NO